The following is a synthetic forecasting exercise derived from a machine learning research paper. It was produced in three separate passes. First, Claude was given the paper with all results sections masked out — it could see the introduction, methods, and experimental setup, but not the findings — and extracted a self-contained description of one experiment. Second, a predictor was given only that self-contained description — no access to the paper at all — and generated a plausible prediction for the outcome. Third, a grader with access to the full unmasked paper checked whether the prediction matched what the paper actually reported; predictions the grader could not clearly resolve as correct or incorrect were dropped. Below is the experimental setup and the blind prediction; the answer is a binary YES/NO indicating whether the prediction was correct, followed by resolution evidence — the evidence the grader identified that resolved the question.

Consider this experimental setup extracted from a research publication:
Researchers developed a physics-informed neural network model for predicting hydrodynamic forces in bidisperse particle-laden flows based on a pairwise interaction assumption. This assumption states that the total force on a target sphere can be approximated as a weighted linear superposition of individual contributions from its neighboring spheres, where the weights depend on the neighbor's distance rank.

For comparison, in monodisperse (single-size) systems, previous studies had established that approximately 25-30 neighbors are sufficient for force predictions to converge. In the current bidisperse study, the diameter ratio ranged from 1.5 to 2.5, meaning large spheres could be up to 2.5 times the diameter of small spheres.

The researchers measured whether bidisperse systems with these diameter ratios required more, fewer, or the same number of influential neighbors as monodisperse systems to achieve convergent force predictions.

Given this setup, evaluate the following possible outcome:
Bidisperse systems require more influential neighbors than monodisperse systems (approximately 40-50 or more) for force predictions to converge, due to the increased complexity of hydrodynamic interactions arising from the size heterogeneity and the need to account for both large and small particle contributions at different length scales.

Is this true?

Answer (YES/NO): YES